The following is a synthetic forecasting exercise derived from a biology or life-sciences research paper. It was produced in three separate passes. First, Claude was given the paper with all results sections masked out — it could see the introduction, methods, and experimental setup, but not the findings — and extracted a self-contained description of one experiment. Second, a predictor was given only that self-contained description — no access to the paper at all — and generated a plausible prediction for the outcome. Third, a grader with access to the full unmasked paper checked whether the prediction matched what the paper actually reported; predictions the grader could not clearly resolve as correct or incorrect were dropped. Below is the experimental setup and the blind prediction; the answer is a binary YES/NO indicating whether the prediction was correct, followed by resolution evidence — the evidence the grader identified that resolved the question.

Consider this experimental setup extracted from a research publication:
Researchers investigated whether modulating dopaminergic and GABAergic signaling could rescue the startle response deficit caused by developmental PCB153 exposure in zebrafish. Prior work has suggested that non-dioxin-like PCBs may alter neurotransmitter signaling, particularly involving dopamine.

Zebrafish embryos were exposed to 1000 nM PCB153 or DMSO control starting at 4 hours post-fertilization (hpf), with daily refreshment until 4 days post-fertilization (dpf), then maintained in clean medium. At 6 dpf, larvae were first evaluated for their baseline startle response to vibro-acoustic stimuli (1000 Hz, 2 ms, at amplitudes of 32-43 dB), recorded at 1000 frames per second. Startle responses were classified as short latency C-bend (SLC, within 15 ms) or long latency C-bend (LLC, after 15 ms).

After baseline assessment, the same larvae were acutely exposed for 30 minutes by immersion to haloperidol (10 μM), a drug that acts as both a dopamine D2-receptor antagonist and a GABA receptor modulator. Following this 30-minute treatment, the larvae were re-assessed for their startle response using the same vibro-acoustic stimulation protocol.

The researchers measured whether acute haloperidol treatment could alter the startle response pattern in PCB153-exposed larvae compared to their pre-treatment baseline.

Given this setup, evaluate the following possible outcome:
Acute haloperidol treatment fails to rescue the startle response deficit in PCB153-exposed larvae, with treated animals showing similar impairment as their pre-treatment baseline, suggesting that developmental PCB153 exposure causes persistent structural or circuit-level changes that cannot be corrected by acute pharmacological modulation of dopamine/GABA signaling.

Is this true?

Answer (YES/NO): NO